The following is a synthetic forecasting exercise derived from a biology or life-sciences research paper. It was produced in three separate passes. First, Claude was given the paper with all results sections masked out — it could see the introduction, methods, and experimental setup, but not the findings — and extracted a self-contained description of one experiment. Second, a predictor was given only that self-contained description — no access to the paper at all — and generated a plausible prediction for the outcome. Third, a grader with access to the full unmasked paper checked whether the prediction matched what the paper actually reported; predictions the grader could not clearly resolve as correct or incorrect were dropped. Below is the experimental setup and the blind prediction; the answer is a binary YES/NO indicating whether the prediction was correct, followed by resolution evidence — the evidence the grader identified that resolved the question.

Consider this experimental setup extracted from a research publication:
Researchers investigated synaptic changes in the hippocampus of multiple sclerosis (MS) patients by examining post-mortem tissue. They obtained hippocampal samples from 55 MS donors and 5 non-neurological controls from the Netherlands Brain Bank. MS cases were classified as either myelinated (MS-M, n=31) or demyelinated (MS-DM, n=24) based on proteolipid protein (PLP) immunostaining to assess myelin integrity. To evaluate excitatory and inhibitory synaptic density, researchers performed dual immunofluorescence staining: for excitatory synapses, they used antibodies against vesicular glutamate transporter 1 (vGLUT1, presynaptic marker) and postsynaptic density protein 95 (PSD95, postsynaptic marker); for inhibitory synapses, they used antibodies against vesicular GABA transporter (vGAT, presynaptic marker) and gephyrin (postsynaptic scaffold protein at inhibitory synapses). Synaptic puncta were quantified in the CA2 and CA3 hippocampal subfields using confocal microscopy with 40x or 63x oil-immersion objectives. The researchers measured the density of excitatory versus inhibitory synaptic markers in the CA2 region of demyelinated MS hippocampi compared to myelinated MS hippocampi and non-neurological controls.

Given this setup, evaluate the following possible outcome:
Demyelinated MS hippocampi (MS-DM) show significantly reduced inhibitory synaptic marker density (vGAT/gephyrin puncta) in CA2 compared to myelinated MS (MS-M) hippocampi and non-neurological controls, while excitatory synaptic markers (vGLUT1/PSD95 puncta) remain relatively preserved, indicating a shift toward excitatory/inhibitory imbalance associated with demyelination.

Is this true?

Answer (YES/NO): NO